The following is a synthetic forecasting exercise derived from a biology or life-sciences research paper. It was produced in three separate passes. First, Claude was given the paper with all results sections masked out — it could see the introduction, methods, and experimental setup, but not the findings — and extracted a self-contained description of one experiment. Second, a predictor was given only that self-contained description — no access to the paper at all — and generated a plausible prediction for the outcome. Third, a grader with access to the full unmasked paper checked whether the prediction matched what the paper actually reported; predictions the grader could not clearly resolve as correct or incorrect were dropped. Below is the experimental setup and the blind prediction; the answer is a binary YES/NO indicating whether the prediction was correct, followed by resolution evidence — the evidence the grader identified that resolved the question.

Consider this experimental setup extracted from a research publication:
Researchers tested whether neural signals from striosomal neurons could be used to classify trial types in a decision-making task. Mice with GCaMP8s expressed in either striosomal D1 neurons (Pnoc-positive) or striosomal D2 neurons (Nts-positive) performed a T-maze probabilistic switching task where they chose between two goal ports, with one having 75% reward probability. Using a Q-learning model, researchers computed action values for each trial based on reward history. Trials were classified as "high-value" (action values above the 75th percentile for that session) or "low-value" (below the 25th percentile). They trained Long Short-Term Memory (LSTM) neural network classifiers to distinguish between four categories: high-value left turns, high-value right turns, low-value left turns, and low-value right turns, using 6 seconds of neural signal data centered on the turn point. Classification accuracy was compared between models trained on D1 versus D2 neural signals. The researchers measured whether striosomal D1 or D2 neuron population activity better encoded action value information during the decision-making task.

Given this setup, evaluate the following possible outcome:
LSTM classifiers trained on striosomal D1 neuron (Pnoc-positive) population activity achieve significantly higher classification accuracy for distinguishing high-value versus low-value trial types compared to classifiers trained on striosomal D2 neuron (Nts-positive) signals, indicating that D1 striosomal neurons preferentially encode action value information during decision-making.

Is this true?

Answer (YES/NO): YES